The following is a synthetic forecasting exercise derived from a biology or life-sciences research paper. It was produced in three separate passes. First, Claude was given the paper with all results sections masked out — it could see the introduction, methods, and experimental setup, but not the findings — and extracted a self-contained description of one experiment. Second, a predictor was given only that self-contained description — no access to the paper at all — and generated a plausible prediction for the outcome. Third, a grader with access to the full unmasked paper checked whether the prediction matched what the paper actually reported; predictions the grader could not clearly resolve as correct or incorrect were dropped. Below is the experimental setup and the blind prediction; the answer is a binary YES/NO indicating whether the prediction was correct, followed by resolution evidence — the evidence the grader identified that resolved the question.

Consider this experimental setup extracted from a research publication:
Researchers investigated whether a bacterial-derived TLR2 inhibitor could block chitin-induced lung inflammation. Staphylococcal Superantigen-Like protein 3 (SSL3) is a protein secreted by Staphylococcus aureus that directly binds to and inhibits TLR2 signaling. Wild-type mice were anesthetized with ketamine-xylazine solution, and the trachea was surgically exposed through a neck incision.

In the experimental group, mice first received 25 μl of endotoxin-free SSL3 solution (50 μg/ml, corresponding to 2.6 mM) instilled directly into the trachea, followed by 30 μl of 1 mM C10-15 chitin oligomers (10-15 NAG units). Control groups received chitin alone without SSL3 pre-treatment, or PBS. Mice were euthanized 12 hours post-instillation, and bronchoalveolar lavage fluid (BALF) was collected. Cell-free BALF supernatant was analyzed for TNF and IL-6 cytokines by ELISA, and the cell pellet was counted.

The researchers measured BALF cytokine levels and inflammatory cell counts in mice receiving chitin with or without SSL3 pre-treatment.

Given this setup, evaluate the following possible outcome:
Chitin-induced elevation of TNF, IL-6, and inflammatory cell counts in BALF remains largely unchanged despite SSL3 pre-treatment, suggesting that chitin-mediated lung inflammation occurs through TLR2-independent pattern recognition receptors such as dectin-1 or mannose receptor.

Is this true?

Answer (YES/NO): NO